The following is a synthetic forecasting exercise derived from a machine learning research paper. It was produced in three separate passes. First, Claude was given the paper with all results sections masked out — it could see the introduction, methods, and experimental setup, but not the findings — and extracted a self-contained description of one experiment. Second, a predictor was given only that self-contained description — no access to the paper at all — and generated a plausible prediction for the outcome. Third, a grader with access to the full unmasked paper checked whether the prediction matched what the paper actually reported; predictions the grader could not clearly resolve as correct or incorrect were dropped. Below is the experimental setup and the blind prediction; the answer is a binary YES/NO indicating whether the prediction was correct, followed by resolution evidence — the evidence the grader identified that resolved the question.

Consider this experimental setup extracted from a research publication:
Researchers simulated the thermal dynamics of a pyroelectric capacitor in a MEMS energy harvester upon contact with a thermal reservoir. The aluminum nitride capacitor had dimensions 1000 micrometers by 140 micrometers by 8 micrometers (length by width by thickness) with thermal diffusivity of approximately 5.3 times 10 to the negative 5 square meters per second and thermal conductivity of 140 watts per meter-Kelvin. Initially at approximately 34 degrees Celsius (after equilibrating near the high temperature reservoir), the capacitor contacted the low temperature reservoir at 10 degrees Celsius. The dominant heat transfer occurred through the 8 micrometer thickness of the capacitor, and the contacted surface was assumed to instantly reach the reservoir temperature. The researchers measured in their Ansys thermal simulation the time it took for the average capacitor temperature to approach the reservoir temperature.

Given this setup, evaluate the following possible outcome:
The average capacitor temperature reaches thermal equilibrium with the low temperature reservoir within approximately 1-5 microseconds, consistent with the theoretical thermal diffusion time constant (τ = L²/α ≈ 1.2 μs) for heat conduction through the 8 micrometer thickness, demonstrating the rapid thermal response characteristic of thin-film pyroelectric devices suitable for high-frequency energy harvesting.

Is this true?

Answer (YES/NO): YES